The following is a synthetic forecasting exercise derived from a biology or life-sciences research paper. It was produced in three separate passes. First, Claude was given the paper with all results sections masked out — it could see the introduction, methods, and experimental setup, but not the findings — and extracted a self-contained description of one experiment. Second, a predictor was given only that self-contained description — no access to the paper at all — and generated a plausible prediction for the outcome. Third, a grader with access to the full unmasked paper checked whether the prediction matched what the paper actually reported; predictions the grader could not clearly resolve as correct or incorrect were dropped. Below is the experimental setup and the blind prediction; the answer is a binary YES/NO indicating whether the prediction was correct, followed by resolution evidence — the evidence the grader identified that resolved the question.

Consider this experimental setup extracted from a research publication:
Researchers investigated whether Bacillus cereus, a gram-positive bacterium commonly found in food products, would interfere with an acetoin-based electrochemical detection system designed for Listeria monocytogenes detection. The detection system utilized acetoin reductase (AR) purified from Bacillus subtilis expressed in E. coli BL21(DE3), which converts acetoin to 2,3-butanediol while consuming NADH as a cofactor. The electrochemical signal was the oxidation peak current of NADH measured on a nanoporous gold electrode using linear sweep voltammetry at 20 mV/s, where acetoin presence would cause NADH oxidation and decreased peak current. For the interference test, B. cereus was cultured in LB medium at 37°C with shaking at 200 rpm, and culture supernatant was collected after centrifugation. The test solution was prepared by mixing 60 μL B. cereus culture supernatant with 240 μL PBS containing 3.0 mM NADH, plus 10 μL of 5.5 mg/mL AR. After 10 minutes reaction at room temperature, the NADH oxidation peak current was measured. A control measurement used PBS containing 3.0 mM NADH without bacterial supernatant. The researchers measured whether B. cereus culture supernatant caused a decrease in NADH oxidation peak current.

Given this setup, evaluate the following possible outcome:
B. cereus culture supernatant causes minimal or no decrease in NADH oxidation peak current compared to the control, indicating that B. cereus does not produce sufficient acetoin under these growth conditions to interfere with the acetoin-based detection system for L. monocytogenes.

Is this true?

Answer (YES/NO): YES